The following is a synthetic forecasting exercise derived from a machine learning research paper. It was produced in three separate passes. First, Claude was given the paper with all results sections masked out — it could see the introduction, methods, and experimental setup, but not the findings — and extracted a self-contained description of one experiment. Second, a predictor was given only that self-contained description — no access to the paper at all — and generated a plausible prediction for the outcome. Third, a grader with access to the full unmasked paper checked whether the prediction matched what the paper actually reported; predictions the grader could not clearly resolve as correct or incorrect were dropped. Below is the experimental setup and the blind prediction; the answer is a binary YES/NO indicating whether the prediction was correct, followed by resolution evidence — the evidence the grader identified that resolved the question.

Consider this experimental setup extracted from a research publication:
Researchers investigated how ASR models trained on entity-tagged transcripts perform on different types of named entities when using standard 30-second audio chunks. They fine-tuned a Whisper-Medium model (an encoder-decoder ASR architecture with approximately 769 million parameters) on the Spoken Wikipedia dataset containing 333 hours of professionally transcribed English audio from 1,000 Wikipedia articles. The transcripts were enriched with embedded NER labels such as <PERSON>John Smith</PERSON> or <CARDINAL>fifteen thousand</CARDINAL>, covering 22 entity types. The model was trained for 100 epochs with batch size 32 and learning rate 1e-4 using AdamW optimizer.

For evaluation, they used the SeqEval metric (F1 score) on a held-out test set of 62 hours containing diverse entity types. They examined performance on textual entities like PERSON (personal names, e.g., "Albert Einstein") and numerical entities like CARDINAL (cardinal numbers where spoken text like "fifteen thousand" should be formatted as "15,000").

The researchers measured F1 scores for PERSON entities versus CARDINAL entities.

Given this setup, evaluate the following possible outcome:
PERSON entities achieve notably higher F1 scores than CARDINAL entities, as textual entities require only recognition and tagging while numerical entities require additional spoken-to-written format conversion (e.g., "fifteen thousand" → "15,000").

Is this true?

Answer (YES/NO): NO